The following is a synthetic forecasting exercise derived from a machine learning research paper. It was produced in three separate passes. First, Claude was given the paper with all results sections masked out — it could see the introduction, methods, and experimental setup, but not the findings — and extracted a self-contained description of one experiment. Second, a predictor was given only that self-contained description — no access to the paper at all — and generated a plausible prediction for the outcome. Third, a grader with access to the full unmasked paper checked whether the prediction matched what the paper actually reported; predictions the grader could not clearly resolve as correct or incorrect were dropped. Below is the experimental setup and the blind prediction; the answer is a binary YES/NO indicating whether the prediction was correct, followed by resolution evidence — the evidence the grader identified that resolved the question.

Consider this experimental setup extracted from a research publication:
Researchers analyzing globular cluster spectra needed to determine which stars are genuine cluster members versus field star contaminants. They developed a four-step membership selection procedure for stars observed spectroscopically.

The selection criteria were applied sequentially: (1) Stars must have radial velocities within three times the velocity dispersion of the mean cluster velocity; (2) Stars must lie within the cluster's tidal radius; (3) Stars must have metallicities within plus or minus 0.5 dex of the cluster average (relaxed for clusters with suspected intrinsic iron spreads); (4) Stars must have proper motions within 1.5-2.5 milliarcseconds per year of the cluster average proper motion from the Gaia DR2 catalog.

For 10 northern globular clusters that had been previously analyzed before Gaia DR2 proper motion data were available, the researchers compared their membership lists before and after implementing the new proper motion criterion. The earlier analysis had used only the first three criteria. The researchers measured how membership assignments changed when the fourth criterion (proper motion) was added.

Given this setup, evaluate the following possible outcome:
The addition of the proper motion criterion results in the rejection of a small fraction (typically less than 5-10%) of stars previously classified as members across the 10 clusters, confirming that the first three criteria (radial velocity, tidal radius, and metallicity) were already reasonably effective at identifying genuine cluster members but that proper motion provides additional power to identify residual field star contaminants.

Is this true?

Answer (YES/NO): YES